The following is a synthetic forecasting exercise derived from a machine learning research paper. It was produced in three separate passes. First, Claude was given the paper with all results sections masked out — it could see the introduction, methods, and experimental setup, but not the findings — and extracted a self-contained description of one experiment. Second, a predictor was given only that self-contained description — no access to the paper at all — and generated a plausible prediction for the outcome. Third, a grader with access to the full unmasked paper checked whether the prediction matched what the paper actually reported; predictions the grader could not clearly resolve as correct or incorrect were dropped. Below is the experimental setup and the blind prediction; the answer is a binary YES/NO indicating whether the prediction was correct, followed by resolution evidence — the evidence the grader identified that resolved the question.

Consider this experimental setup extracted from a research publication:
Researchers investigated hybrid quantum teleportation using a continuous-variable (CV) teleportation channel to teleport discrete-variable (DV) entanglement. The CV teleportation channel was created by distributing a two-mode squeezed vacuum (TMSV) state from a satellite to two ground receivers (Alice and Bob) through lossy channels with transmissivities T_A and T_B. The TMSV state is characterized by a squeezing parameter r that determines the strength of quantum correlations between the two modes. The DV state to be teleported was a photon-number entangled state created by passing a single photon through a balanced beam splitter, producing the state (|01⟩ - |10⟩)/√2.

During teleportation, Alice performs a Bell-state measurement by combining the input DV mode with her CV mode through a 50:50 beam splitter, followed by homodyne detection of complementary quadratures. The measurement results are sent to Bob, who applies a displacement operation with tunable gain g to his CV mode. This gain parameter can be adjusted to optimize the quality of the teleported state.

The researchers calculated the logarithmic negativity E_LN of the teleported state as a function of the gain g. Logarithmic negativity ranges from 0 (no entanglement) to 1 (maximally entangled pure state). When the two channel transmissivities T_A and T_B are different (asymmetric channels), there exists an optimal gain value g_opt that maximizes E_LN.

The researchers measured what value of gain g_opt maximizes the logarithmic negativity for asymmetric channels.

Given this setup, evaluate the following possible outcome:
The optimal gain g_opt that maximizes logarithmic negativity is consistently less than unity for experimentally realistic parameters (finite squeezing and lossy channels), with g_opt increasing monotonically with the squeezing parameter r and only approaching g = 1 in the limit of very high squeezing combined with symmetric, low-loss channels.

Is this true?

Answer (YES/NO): NO